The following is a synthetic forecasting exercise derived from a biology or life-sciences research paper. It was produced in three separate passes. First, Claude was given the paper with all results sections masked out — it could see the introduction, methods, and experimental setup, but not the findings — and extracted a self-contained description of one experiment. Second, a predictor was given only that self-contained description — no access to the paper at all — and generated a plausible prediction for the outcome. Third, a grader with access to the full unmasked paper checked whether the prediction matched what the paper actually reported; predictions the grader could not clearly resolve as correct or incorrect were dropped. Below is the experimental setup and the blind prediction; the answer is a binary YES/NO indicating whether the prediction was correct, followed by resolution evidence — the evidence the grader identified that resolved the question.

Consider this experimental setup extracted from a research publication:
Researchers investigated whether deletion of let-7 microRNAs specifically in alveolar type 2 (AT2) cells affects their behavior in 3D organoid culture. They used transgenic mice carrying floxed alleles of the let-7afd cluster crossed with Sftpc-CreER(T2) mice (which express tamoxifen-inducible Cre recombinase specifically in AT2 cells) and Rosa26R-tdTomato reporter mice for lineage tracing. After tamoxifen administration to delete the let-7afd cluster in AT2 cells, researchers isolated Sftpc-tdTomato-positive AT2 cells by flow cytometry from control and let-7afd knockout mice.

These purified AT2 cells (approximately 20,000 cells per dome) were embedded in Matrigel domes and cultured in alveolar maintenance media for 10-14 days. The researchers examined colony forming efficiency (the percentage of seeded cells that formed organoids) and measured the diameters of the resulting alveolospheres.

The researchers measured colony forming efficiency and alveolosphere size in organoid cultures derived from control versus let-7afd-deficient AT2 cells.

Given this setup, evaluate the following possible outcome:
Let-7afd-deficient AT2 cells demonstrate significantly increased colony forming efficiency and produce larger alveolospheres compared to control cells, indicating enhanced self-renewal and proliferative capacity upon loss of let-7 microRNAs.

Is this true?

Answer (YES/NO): YES